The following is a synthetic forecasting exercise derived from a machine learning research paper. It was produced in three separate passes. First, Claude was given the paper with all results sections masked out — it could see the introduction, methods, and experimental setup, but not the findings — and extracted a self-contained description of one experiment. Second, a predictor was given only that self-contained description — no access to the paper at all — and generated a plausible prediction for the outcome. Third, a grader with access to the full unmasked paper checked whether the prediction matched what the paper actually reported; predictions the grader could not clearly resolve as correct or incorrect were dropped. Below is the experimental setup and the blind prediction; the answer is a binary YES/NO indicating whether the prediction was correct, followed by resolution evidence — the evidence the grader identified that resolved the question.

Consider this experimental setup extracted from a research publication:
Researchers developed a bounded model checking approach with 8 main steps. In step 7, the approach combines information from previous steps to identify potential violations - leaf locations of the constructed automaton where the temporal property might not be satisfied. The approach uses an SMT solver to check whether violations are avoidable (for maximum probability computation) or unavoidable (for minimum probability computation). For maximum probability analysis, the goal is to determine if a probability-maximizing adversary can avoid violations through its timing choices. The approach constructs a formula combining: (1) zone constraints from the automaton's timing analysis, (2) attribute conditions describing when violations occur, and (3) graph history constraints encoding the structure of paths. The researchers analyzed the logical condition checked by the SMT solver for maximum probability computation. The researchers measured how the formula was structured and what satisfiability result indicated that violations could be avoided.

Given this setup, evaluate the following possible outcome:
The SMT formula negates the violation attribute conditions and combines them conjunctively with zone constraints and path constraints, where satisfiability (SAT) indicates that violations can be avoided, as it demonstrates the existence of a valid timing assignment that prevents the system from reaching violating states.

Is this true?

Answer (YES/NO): NO